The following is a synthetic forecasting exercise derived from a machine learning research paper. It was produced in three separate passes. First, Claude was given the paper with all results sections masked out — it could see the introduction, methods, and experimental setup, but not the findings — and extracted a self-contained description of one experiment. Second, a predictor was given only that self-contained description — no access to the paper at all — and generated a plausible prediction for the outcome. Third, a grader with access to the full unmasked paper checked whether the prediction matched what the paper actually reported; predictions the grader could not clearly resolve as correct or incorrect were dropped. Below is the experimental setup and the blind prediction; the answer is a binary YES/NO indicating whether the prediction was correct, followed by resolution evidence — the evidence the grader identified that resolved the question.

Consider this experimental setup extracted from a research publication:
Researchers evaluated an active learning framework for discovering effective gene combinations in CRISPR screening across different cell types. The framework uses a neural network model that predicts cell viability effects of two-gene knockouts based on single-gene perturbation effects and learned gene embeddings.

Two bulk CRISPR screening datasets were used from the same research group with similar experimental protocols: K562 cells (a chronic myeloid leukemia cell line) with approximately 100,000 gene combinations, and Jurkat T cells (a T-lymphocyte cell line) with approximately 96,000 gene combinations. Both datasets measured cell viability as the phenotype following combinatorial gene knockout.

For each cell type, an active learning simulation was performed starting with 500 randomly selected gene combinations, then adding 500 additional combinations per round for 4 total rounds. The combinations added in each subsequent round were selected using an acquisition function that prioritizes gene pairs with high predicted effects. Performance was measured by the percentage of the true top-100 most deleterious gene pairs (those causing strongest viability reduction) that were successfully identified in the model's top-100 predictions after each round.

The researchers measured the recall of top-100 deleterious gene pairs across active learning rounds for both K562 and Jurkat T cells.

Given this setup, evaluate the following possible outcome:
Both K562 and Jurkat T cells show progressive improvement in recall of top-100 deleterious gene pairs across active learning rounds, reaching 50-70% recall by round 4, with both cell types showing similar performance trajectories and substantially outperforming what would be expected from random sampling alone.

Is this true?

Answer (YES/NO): NO